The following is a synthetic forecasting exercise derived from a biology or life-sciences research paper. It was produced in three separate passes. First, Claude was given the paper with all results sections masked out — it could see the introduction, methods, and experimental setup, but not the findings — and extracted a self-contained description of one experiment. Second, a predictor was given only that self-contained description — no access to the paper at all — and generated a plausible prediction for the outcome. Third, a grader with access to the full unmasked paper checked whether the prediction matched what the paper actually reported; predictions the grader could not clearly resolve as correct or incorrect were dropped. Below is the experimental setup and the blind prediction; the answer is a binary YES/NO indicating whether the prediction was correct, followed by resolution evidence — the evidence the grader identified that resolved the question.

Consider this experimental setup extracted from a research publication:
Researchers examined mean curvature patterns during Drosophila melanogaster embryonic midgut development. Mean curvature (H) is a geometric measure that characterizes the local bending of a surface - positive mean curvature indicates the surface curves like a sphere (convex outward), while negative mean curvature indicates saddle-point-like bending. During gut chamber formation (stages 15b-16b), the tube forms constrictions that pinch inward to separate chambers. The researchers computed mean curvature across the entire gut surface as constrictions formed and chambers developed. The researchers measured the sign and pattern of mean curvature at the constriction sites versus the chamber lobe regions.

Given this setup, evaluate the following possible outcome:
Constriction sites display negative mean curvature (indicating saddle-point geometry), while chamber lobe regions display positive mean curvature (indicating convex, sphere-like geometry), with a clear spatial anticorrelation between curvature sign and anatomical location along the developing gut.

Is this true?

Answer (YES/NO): YES